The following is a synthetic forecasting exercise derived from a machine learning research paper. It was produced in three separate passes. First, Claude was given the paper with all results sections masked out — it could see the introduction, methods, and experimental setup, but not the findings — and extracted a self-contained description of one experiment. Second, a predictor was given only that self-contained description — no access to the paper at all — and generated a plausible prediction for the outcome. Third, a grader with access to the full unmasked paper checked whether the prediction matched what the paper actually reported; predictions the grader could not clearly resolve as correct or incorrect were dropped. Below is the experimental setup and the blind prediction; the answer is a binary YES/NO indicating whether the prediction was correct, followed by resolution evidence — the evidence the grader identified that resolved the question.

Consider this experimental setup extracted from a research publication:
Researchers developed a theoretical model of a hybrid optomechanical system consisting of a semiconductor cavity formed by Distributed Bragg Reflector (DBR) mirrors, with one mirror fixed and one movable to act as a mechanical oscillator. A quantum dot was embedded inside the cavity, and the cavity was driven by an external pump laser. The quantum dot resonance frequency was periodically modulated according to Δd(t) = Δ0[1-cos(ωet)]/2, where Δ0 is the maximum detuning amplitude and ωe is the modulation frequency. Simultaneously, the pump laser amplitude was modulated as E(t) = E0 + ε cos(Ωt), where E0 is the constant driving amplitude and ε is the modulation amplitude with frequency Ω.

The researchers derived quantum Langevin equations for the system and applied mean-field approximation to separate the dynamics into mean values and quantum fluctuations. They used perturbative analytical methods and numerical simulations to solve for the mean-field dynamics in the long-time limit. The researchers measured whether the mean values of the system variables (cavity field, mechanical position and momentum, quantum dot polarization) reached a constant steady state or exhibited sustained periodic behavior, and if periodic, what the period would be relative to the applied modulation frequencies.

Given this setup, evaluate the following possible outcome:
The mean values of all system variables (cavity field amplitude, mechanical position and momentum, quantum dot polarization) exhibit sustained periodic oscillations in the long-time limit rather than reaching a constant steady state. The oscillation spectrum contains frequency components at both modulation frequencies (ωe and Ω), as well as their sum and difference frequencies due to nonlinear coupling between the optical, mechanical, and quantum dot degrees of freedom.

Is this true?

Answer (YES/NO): NO